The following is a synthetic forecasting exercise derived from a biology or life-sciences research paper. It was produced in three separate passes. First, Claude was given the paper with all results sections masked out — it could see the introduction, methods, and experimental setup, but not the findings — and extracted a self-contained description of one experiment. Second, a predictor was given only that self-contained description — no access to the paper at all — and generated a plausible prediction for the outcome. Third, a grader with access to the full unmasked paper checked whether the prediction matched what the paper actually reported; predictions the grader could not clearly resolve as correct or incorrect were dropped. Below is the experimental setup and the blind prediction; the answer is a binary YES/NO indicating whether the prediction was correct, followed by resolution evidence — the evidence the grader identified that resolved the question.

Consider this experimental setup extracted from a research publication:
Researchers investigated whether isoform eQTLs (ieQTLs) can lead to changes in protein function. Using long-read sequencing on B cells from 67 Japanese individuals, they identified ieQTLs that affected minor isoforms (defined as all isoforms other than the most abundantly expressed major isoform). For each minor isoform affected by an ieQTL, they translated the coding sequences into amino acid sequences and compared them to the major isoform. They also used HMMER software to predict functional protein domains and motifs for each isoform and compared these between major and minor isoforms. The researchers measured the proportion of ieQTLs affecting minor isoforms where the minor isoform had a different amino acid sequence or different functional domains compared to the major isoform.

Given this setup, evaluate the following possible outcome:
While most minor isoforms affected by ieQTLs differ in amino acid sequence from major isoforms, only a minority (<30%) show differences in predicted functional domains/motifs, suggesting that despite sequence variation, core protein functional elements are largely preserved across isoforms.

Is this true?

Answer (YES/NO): NO